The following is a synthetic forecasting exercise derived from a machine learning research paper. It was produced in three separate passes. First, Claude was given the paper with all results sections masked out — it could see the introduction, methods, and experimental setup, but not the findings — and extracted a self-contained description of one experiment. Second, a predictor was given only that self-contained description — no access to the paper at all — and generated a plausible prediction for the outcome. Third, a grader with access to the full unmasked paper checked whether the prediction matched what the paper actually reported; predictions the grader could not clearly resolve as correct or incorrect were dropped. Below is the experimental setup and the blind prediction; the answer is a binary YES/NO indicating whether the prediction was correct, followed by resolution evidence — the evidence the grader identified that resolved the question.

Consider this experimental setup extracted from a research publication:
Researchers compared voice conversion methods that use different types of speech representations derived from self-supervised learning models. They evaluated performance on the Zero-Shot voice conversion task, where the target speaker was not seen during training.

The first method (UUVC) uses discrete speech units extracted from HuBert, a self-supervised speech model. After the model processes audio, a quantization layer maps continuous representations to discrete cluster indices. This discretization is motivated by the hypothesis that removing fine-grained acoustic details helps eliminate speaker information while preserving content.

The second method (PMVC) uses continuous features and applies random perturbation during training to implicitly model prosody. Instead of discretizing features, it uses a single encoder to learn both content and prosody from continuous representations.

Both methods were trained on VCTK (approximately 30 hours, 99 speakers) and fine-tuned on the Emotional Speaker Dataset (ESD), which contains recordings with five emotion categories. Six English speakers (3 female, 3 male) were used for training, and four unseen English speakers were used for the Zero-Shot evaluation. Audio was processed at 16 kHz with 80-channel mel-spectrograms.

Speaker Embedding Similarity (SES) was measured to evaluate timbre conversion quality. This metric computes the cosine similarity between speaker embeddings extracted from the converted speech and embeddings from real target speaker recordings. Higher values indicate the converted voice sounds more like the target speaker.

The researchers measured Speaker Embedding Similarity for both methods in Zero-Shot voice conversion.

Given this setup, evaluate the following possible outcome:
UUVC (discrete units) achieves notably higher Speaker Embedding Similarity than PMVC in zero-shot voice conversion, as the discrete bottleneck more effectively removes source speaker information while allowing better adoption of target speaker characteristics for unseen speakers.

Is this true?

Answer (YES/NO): NO